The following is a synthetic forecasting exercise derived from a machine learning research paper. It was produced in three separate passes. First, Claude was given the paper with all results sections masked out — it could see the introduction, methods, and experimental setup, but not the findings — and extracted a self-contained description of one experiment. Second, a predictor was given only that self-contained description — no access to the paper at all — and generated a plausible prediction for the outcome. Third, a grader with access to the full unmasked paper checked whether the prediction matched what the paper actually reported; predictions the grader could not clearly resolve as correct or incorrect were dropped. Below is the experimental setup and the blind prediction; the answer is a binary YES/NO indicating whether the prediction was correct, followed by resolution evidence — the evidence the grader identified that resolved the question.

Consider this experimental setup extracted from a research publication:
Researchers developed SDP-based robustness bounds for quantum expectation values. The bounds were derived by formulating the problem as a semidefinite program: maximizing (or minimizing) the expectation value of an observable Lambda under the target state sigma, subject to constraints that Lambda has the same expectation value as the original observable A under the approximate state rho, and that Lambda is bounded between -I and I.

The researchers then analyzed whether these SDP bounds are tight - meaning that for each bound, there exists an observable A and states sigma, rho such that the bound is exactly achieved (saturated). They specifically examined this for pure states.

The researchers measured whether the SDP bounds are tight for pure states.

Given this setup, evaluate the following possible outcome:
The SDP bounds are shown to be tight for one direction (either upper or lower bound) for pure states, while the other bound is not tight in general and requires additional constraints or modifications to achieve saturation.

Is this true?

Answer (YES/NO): NO